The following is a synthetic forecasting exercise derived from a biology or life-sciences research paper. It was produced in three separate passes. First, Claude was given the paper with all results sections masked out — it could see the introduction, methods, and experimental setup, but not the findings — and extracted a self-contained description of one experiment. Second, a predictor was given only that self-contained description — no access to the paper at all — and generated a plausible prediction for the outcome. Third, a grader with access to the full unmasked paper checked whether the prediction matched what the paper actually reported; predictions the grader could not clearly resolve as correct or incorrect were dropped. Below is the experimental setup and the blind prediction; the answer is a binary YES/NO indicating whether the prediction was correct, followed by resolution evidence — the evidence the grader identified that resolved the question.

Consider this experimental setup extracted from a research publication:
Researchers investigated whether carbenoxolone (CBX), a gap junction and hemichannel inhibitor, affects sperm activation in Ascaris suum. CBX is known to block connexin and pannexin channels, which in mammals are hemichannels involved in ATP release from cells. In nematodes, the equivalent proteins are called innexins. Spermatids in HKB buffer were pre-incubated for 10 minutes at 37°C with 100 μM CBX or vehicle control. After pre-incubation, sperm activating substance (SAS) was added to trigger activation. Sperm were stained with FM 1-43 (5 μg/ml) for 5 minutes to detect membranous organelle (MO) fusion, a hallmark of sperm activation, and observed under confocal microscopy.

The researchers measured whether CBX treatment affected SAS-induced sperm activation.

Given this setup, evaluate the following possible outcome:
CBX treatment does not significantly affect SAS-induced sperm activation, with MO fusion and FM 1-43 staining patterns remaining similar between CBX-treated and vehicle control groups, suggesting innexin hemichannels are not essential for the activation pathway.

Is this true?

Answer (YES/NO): NO